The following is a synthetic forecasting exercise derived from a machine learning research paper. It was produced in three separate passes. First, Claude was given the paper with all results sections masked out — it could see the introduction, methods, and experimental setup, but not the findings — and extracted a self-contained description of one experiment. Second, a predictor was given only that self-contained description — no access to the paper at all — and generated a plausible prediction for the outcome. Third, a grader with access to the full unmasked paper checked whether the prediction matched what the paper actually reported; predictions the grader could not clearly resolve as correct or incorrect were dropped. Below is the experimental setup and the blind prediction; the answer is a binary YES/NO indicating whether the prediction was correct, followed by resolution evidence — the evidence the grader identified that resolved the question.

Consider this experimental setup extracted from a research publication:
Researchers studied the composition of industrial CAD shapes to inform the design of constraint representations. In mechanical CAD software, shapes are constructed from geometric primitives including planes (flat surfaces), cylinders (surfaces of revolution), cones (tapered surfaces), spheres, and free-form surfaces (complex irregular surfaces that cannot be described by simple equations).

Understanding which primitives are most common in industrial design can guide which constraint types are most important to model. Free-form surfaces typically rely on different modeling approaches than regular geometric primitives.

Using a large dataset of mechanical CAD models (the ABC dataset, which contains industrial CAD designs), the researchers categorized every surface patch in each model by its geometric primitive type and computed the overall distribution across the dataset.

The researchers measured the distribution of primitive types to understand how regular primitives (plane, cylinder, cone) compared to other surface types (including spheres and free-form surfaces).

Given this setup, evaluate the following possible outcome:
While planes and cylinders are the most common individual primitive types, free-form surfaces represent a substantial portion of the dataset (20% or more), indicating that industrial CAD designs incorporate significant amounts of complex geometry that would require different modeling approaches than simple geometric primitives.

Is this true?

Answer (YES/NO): NO